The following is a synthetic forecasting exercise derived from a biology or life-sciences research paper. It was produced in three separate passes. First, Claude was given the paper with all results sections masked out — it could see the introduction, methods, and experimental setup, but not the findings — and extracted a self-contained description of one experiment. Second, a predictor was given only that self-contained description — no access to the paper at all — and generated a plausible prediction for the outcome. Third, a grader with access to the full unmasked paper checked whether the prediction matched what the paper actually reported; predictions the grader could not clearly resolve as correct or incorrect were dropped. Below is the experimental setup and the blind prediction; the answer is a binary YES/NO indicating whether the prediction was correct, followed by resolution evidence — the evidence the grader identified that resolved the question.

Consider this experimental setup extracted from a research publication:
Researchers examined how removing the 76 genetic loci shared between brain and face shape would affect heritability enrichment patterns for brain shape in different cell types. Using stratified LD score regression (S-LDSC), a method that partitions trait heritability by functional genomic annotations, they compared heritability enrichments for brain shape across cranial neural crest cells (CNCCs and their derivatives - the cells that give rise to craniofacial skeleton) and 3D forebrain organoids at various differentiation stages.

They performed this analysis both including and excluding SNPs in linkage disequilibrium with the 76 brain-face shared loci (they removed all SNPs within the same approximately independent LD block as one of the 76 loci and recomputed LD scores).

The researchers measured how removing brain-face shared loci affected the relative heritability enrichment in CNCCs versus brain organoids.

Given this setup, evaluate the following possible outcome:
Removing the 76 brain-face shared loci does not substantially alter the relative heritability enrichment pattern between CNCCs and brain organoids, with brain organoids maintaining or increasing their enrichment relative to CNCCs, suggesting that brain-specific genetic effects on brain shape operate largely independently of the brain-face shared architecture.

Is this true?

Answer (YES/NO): NO